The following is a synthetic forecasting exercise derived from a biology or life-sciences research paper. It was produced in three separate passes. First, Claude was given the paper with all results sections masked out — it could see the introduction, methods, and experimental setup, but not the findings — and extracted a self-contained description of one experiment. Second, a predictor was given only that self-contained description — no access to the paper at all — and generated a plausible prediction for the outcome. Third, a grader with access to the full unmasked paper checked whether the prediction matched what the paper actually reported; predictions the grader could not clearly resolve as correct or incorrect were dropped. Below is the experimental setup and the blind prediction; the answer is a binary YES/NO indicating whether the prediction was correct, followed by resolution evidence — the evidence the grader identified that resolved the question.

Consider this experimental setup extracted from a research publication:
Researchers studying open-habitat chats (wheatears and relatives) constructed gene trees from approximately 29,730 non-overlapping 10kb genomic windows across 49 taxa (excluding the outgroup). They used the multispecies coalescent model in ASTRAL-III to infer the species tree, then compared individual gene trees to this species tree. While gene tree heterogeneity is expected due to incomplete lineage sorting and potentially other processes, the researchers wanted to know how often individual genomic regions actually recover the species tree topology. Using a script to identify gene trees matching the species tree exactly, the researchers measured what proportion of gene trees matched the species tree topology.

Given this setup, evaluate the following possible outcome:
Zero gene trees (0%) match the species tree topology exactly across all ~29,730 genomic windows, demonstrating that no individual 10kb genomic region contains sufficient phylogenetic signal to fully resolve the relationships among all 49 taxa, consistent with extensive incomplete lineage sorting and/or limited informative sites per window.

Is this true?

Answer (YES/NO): YES